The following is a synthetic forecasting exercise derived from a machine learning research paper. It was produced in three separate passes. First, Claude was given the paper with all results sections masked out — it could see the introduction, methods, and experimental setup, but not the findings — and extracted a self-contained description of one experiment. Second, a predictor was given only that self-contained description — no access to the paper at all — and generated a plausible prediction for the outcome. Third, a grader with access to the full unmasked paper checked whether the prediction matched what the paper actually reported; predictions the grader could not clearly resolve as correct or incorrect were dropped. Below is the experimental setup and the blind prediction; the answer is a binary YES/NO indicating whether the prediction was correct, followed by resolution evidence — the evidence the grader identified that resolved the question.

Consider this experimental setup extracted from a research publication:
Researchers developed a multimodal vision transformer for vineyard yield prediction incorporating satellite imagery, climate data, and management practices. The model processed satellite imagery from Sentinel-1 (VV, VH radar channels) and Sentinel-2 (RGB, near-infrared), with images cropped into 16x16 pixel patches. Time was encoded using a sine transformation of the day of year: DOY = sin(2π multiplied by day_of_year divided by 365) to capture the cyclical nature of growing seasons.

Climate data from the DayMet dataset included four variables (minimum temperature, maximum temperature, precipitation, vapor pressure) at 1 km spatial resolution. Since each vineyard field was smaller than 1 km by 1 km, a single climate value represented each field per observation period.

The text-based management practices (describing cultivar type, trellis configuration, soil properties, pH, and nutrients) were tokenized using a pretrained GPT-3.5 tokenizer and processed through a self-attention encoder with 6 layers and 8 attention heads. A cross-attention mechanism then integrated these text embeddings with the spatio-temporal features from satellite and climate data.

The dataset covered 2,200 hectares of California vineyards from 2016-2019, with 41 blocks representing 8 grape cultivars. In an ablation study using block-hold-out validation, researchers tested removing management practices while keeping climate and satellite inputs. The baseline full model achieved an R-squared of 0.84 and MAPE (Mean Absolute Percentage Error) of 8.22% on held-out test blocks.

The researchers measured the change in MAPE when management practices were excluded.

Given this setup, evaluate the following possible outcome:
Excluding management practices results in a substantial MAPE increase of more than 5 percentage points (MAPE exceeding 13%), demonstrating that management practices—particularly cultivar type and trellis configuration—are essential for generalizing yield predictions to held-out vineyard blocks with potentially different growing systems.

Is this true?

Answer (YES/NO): NO